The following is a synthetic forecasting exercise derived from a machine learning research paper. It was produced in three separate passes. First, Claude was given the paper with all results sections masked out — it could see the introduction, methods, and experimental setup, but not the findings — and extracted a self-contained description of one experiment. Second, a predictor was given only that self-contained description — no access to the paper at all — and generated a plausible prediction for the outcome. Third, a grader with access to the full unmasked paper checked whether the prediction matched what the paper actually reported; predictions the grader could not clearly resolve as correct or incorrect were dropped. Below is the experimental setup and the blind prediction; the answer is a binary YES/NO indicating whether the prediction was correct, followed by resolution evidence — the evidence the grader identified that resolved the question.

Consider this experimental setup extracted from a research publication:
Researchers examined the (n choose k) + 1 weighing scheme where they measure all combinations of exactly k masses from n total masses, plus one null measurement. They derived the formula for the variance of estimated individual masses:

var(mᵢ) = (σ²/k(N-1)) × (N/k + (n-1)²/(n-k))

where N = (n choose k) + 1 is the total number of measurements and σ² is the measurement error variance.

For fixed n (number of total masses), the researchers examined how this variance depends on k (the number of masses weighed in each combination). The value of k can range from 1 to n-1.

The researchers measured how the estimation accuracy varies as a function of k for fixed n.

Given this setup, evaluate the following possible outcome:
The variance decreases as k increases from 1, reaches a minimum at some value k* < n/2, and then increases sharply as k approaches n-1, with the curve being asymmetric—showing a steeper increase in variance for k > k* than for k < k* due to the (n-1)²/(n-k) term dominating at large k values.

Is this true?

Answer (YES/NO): NO